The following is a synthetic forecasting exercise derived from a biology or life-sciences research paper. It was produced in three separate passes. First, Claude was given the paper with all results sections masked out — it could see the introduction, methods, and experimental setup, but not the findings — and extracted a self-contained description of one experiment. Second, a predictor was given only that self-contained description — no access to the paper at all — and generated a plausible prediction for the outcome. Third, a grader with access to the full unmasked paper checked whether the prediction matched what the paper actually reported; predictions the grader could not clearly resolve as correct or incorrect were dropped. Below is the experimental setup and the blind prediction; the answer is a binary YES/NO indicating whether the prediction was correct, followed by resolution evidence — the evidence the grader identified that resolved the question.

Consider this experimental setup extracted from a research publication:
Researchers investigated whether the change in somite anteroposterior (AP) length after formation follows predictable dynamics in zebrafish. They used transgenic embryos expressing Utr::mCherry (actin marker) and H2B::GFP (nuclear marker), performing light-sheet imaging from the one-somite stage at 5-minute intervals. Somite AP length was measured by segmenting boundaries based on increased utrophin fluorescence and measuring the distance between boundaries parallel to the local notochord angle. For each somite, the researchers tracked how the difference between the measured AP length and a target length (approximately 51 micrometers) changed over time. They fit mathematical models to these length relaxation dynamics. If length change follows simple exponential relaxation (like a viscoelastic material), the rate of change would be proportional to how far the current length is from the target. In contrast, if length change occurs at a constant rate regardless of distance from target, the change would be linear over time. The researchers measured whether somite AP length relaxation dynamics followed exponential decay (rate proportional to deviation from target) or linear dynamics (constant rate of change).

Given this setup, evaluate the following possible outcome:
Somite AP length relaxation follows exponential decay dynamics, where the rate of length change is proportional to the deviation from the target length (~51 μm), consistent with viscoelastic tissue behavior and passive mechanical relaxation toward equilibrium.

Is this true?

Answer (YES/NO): NO